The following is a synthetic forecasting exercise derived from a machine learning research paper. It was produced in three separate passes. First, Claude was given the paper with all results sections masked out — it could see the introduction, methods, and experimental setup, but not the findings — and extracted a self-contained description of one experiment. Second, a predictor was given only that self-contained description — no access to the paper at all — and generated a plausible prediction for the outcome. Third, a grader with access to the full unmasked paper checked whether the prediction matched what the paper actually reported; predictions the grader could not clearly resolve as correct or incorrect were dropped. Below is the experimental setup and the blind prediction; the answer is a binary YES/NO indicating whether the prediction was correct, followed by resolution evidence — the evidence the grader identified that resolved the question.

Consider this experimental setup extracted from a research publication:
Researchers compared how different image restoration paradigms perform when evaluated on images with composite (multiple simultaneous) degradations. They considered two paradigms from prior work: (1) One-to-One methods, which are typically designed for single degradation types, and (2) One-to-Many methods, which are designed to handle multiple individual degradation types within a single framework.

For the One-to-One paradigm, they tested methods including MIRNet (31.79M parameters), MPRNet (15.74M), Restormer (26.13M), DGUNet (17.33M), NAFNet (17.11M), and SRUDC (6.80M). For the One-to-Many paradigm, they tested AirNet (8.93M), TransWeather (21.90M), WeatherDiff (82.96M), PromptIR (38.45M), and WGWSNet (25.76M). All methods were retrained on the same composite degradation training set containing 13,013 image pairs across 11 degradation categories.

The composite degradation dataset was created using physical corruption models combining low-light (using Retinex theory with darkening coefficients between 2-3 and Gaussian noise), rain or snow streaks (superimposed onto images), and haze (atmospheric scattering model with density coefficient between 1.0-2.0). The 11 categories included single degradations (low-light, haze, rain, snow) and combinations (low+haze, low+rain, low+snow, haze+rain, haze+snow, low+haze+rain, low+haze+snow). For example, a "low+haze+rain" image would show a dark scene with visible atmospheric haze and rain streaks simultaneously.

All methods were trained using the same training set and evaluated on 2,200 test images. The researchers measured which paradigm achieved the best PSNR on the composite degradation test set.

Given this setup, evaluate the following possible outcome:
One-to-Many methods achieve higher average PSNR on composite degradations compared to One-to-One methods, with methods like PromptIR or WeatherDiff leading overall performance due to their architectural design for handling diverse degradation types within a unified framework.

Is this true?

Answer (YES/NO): NO